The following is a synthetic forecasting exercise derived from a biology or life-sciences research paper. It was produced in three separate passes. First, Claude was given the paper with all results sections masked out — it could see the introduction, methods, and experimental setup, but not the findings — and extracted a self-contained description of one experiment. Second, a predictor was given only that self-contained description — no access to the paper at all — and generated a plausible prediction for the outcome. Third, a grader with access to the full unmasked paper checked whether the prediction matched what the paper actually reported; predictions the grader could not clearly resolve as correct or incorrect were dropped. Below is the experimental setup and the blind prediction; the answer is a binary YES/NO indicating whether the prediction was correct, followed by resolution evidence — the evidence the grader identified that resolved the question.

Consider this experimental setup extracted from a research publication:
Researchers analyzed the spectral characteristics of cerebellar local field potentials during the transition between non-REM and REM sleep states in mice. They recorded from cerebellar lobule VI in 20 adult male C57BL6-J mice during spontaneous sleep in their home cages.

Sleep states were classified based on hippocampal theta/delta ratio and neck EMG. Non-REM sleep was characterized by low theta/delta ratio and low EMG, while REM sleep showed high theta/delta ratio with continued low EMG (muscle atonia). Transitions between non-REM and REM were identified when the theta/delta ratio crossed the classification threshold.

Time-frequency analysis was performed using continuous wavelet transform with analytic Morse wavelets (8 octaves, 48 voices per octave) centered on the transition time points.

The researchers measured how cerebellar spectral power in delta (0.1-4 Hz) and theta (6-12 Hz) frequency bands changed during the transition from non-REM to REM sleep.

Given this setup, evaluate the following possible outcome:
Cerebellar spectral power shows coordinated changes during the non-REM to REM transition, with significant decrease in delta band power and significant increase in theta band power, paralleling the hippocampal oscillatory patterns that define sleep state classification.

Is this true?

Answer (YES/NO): NO